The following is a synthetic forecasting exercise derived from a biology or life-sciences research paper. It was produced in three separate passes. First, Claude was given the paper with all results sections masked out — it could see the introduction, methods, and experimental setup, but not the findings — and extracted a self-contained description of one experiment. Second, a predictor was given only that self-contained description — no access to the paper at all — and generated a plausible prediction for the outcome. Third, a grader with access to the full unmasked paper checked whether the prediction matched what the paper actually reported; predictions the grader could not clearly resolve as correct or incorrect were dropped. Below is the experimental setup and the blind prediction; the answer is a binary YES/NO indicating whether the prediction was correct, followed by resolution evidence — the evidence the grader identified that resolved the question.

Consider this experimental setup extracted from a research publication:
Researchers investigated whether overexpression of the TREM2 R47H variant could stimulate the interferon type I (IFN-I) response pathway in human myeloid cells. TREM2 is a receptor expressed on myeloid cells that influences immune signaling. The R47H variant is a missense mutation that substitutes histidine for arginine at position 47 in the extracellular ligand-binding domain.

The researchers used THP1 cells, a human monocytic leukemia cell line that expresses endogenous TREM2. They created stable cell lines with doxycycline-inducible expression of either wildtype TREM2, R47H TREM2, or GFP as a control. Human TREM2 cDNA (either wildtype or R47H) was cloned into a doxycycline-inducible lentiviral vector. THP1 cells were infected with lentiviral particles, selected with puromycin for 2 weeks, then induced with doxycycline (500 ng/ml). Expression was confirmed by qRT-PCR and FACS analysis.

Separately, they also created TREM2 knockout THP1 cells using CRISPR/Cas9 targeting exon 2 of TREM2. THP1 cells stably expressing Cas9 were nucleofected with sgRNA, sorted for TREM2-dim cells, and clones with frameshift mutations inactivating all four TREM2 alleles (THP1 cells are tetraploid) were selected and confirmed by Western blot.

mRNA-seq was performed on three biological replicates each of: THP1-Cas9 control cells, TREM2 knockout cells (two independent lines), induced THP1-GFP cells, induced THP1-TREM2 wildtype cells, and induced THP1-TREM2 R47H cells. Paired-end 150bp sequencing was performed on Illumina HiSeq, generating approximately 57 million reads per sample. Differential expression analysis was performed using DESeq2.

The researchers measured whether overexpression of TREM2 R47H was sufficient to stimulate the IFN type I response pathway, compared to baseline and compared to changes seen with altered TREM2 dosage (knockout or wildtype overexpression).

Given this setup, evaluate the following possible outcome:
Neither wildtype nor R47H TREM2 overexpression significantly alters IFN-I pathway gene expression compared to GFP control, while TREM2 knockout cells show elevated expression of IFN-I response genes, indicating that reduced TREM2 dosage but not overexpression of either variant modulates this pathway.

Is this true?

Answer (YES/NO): NO